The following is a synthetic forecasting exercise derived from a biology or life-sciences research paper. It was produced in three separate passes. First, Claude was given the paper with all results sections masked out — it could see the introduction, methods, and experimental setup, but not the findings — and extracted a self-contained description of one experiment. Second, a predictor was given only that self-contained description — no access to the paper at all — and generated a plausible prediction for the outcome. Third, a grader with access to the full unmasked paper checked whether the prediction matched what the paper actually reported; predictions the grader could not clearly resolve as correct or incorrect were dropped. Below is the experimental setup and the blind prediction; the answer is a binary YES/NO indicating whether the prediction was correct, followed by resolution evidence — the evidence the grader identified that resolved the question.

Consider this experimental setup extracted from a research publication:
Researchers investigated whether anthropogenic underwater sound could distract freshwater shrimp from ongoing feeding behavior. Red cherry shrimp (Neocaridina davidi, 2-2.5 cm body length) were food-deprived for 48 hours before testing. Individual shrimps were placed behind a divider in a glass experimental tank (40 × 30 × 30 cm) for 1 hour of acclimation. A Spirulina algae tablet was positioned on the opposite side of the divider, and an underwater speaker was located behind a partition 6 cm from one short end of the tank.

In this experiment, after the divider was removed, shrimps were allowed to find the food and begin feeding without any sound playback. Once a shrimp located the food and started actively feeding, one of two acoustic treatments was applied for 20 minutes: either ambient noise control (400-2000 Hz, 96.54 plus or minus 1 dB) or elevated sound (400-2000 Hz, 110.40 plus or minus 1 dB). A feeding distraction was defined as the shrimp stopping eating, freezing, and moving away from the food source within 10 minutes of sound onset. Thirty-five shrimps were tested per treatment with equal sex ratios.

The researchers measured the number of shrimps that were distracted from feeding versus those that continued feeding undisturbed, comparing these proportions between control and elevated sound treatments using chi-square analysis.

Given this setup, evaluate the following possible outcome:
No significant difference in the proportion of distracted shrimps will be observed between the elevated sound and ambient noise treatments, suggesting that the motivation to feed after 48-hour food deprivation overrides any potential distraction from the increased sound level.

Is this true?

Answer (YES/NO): NO